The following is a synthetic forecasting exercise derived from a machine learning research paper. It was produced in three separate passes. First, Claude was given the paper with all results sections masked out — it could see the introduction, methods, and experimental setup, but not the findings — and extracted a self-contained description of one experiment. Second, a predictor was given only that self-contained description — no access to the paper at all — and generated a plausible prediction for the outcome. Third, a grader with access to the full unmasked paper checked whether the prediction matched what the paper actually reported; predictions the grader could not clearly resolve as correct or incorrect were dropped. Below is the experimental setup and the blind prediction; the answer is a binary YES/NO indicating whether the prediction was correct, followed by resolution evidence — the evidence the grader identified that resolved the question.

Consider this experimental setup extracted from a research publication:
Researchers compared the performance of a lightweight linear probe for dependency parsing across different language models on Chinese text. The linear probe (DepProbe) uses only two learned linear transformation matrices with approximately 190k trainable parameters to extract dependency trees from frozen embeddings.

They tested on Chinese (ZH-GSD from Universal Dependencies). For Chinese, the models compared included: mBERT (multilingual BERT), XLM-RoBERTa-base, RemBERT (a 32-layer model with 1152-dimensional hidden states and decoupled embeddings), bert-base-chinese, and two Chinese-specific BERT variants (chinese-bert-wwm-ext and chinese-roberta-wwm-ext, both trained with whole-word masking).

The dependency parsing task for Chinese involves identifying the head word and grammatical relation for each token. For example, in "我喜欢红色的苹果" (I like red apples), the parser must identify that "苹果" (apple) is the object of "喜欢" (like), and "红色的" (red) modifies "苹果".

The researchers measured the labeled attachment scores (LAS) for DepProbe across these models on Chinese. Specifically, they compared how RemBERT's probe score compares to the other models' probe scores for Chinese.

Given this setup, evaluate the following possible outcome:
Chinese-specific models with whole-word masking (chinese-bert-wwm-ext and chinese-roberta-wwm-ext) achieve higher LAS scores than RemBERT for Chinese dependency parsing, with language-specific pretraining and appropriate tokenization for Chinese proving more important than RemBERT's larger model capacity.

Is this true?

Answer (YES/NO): YES